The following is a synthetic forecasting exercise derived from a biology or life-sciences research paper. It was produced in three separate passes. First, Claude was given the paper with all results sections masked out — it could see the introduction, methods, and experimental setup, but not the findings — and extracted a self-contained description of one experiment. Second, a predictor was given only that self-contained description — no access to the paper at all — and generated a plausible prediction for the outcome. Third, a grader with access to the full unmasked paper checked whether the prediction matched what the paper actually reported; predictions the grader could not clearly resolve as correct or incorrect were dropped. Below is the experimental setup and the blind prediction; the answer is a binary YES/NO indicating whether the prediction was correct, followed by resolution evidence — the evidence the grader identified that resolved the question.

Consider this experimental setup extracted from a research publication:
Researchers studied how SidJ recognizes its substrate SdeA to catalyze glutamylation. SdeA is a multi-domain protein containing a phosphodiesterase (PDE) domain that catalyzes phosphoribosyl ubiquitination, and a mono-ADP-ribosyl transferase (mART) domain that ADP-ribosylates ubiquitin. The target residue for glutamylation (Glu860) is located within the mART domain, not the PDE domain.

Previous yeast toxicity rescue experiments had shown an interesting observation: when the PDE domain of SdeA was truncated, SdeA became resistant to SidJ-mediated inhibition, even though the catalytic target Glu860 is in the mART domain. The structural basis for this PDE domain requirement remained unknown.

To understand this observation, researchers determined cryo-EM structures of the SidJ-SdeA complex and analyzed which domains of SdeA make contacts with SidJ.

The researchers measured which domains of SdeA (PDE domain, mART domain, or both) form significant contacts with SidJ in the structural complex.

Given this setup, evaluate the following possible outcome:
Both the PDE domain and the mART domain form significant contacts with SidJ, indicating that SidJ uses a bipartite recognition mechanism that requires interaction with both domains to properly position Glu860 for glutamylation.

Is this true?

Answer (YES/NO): YES